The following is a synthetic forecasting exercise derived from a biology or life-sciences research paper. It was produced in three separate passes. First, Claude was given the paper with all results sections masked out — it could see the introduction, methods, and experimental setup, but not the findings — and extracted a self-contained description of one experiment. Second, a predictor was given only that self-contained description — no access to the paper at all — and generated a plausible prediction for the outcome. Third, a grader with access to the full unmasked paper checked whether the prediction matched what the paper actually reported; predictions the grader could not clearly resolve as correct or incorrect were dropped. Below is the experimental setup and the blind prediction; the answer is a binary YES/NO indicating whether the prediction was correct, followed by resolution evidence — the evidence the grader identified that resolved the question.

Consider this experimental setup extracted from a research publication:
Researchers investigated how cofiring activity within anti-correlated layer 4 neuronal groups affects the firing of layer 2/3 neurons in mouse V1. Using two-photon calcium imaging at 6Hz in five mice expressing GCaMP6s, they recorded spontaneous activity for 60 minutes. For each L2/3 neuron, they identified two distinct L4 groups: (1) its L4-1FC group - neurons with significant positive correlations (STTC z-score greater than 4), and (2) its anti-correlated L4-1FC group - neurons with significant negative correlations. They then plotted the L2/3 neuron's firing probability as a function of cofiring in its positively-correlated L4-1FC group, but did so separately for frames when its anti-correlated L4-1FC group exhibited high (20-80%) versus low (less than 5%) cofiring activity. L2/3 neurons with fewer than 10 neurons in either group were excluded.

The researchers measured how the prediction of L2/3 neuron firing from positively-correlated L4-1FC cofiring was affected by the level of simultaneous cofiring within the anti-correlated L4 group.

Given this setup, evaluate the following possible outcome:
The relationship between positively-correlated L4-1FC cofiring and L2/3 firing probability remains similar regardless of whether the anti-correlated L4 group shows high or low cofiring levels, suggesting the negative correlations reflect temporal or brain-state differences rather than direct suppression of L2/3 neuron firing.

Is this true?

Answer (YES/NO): NO